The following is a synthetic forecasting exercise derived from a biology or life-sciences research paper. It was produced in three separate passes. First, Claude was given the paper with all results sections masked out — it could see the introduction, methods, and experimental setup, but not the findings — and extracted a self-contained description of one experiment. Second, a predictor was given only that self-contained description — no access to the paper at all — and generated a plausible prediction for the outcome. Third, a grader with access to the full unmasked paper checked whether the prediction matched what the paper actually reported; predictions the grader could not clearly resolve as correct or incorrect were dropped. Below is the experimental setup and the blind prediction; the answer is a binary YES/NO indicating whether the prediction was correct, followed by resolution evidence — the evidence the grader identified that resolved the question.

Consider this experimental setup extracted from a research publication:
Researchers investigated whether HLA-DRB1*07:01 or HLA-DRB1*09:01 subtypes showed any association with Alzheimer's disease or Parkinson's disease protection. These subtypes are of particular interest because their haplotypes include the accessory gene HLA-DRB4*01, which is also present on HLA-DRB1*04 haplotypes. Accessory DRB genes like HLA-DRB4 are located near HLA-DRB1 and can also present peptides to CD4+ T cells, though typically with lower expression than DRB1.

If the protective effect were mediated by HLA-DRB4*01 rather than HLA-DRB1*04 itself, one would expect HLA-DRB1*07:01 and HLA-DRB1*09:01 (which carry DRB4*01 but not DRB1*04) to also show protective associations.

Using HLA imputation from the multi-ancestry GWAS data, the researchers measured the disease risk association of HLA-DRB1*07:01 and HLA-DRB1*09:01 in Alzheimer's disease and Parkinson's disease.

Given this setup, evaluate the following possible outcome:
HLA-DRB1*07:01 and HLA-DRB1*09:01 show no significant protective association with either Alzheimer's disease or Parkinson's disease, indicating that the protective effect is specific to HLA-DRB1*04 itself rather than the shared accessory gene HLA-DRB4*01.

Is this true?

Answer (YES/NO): YES